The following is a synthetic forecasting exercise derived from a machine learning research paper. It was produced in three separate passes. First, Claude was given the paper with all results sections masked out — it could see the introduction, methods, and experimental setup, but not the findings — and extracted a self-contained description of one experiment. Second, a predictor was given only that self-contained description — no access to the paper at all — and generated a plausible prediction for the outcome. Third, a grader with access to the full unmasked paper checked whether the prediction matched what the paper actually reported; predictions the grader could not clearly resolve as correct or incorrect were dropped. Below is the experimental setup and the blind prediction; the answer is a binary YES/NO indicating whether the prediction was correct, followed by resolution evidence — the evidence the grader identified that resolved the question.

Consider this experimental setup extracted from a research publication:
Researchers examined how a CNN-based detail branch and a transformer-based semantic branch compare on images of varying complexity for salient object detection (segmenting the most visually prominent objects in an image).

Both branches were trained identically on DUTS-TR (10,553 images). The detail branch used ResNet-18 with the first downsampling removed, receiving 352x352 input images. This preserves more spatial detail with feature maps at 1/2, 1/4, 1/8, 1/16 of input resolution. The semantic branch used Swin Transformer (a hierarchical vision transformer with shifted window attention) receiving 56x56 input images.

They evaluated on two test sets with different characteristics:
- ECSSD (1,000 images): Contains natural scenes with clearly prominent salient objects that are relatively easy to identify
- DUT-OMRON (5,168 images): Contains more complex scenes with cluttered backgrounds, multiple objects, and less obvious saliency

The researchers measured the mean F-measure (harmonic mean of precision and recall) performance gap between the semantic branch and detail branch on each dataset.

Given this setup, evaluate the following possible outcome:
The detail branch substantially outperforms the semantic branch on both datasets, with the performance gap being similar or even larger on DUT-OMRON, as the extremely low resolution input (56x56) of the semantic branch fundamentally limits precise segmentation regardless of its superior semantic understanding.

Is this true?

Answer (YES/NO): NO